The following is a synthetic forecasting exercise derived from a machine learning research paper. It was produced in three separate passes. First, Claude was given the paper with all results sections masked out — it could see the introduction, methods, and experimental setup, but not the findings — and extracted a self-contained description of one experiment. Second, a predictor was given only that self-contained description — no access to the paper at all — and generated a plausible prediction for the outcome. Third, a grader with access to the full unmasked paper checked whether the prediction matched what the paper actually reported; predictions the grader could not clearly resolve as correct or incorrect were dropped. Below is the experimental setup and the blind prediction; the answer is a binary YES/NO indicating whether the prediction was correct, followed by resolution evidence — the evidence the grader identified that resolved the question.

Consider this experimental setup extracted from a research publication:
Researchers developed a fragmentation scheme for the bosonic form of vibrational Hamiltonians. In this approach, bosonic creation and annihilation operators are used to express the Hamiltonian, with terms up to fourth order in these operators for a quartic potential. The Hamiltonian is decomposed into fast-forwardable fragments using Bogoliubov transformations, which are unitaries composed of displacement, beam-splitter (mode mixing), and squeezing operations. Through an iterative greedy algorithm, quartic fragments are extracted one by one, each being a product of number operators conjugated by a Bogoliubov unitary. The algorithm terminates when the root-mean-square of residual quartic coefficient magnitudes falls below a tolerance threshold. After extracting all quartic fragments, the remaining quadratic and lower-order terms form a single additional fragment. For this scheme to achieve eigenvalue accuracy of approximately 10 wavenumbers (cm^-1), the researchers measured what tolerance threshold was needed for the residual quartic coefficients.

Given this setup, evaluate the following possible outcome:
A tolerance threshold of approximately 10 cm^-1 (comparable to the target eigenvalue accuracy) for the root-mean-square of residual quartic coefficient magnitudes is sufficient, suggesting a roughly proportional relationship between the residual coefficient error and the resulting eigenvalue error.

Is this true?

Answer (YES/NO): NO